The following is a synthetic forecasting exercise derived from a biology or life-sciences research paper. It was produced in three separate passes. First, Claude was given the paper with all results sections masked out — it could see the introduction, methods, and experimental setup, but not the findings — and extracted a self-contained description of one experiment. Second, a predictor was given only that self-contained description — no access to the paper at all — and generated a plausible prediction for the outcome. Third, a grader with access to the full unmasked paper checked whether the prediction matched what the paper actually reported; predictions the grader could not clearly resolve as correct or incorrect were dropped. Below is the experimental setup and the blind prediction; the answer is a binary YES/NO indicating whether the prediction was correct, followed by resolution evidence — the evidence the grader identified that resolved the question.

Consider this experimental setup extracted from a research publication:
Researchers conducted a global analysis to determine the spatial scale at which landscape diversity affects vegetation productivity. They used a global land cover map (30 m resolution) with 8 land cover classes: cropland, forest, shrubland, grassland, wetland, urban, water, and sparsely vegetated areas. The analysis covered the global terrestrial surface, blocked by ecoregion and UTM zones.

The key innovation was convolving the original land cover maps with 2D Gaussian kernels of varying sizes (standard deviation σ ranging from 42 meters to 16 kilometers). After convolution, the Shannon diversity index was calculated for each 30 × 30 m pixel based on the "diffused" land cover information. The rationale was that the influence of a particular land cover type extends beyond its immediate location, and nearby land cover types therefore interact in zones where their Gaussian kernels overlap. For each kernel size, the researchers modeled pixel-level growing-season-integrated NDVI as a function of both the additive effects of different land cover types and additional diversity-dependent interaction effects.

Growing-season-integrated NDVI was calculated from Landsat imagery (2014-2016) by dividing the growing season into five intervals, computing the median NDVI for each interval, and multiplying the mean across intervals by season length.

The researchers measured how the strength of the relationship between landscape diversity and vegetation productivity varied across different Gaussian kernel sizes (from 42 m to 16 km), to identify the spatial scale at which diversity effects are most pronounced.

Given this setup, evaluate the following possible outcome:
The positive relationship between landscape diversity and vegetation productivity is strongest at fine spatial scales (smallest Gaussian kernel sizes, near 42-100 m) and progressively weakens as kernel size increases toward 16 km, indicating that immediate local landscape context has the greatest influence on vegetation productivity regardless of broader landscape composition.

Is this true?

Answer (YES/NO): NO